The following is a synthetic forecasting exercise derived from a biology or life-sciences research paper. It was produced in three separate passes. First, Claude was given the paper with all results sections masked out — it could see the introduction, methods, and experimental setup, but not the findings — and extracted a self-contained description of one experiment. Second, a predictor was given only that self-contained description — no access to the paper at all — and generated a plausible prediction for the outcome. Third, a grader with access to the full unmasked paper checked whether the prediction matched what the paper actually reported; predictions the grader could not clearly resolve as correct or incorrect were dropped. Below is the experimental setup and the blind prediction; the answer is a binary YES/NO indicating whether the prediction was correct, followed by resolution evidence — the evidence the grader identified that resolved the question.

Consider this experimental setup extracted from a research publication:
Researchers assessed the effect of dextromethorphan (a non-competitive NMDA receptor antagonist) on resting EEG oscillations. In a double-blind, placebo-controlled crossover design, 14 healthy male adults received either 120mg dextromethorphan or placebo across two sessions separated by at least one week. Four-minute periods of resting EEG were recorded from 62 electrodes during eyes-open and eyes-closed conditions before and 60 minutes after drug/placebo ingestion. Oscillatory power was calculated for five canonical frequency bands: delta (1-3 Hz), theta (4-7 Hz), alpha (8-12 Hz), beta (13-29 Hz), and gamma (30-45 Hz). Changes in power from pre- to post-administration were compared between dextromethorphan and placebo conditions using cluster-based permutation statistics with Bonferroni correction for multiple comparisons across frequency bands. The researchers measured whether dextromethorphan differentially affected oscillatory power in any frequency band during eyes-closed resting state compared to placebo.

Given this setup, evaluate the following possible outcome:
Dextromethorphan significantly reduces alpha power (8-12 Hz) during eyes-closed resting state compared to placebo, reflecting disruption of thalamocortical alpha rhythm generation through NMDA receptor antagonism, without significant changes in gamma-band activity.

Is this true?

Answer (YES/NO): NO